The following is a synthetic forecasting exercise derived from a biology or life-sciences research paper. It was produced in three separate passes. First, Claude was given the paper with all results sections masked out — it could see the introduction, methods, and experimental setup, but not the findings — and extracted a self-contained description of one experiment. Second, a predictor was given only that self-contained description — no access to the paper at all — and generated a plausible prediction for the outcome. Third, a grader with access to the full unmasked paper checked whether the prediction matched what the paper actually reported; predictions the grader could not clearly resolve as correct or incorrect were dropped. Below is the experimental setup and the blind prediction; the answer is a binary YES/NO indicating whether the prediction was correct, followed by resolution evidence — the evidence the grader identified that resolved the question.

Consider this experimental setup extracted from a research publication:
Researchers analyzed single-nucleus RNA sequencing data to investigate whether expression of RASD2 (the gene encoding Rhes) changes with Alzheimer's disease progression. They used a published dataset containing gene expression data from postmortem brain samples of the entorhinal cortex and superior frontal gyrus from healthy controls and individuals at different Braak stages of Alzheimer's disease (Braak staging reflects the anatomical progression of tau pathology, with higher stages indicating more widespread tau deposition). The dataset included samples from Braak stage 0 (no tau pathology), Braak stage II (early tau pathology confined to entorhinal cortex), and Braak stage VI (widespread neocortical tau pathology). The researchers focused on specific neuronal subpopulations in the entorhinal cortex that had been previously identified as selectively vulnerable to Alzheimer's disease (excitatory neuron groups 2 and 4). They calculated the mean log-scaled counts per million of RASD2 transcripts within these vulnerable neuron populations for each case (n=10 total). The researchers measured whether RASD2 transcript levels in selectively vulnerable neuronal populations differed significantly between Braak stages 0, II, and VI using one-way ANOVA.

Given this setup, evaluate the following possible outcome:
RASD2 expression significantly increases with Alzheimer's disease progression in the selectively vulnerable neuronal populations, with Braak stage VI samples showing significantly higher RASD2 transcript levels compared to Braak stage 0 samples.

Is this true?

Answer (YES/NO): NO